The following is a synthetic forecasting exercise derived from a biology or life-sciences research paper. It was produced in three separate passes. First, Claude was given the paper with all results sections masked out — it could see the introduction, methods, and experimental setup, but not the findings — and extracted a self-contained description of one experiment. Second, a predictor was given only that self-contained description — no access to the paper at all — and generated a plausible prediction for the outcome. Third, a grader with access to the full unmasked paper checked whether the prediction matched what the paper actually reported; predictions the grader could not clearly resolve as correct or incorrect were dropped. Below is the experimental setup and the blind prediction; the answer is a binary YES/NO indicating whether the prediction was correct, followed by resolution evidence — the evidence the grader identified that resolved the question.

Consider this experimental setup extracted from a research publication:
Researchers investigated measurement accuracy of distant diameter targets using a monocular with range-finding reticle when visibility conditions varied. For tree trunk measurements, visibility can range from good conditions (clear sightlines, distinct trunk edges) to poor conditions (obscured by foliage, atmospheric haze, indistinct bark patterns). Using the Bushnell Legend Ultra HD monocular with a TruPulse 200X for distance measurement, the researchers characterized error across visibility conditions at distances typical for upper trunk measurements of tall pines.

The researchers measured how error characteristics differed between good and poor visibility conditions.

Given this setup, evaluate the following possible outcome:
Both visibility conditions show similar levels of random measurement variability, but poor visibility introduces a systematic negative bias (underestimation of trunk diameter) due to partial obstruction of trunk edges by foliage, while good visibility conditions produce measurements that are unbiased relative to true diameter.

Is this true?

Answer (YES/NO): NO